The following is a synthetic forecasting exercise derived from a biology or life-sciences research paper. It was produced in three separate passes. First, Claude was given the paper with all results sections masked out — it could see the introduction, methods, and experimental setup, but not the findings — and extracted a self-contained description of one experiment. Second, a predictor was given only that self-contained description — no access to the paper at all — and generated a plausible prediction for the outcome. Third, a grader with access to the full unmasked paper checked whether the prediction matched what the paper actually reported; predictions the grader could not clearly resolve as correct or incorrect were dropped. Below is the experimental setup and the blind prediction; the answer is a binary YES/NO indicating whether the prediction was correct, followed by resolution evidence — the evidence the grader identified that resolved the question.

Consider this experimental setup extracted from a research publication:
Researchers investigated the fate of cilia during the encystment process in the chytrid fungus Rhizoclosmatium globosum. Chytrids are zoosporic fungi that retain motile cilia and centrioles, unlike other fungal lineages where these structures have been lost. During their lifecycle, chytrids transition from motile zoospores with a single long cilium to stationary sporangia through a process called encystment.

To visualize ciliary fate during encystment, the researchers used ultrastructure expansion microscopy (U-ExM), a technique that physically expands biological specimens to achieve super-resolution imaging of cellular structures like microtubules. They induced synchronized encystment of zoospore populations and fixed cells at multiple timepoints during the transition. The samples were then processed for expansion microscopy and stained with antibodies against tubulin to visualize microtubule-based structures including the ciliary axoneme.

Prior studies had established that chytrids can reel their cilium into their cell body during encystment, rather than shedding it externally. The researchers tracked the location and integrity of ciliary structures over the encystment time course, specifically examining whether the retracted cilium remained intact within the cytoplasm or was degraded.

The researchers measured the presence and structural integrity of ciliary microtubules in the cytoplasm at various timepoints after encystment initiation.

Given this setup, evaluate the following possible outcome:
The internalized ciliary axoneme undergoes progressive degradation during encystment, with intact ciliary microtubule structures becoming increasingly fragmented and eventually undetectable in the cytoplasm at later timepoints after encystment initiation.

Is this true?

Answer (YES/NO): YES